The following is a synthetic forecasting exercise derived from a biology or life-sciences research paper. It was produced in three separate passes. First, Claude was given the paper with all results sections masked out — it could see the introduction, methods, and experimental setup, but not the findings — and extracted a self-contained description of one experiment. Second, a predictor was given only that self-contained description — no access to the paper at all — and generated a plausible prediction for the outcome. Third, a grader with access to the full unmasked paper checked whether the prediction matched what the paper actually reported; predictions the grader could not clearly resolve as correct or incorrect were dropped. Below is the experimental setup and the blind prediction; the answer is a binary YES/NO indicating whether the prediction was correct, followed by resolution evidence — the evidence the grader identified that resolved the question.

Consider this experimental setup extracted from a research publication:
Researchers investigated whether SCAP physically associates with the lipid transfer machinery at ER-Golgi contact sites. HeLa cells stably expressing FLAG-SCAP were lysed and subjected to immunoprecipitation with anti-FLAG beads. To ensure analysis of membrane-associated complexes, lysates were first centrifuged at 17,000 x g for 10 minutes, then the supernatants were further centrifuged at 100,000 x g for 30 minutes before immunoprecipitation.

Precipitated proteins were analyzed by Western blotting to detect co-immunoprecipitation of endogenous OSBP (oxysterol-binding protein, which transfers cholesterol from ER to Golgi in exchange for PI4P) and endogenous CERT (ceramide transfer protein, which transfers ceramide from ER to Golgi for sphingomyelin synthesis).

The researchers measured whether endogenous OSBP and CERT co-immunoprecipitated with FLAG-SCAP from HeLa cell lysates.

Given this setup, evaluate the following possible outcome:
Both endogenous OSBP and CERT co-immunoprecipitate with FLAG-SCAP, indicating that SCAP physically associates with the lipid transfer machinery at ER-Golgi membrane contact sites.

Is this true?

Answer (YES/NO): NO